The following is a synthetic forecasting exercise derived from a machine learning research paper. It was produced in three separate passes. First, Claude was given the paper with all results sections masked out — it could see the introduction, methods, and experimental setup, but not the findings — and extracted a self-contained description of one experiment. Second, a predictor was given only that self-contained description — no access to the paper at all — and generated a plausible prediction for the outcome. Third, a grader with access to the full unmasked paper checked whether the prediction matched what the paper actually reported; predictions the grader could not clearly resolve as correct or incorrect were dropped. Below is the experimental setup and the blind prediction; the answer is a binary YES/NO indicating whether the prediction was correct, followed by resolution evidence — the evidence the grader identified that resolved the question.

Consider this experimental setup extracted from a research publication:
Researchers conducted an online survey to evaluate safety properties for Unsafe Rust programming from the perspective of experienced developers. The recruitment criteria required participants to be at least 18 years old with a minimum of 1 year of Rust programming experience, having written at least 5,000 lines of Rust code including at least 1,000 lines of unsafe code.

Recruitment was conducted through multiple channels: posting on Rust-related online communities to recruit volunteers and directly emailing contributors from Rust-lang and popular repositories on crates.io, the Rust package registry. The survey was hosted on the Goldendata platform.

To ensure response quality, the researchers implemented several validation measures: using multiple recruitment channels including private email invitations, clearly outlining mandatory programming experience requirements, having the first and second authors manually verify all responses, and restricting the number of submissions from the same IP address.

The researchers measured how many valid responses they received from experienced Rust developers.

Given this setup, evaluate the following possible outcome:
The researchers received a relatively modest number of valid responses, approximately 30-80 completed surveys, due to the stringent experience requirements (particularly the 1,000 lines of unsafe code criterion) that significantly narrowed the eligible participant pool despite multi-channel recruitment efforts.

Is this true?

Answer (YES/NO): YES